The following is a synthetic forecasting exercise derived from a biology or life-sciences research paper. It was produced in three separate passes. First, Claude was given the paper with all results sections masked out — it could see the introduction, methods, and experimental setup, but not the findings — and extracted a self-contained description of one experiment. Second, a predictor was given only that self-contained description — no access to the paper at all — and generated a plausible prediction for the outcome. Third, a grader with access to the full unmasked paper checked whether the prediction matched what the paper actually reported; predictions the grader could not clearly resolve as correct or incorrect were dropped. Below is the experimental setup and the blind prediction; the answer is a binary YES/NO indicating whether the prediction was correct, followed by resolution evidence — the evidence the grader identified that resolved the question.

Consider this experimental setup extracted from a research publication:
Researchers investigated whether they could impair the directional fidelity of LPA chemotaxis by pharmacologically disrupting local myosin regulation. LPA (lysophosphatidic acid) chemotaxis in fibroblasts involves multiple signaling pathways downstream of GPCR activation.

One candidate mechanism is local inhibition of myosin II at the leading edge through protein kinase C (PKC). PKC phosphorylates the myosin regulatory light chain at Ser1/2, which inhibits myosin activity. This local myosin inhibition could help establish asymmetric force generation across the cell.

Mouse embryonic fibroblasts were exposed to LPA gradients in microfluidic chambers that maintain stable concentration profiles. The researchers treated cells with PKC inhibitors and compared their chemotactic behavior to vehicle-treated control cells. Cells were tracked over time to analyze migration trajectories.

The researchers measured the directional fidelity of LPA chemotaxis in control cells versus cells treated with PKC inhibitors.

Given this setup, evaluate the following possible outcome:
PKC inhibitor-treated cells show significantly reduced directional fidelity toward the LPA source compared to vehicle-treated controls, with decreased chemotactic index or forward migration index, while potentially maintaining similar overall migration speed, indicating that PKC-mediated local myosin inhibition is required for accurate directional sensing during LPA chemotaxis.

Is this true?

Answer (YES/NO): YES